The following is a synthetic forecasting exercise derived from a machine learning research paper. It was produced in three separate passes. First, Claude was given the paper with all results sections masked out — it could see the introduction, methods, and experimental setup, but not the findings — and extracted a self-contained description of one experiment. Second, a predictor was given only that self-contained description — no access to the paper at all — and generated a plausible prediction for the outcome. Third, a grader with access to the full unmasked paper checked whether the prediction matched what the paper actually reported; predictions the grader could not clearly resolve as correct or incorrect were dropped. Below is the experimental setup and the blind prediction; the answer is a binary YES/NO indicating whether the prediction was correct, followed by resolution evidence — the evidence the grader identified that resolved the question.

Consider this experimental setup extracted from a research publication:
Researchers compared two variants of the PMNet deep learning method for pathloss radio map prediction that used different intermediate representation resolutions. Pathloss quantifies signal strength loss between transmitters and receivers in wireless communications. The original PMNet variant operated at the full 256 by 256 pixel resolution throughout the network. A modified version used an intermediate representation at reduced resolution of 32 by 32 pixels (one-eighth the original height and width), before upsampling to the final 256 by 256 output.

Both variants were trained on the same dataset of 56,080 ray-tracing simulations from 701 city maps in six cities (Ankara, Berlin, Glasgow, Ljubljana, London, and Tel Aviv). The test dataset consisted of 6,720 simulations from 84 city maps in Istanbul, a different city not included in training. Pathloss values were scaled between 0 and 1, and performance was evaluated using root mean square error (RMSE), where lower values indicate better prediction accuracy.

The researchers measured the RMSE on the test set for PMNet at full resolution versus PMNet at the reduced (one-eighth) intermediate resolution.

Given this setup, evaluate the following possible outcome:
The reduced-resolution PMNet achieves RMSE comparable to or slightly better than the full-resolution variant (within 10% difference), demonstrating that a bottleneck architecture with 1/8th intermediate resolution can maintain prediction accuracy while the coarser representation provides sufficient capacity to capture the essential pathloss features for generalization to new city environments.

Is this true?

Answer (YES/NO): NO